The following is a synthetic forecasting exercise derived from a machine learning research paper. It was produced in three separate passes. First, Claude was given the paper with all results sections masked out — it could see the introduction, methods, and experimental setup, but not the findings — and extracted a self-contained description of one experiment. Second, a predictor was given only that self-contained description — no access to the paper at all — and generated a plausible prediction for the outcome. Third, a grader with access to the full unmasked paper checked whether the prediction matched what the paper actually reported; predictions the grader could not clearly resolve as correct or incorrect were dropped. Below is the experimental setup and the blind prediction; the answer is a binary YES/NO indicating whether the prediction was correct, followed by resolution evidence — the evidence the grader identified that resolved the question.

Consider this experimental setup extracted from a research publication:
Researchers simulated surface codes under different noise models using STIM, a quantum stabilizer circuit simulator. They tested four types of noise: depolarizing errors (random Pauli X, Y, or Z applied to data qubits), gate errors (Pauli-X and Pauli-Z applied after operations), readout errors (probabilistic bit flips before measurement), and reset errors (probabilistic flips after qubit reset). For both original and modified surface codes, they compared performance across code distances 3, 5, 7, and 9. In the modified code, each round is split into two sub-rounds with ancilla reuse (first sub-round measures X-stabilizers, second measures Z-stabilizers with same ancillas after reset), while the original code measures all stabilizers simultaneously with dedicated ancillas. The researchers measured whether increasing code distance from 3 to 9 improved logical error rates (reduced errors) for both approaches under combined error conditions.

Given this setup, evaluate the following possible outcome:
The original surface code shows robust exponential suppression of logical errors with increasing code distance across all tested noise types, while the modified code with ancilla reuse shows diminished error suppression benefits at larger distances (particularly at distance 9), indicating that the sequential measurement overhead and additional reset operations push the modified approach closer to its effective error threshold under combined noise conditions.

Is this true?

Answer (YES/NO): NO